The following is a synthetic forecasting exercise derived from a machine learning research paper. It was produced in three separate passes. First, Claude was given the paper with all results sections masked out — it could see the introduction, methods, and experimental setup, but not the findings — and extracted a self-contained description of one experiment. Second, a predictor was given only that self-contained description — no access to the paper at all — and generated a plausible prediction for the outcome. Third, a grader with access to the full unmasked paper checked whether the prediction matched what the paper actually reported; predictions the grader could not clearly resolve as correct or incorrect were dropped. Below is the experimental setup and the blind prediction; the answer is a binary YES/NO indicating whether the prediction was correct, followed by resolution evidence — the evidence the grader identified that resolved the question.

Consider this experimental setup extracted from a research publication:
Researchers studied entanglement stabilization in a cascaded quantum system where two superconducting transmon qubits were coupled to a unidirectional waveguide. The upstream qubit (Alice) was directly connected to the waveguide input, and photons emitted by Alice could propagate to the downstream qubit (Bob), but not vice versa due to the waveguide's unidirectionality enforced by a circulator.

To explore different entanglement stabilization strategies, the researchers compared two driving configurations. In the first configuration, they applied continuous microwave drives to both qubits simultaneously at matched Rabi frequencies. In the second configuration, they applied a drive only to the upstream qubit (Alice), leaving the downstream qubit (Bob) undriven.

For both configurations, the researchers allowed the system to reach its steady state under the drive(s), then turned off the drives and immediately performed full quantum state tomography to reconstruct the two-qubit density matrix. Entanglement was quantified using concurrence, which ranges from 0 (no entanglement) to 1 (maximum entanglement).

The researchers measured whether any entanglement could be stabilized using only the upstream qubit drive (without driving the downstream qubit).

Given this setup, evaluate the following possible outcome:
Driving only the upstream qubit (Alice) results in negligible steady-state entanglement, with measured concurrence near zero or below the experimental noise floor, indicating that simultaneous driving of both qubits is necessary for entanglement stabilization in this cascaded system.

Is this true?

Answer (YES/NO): NO